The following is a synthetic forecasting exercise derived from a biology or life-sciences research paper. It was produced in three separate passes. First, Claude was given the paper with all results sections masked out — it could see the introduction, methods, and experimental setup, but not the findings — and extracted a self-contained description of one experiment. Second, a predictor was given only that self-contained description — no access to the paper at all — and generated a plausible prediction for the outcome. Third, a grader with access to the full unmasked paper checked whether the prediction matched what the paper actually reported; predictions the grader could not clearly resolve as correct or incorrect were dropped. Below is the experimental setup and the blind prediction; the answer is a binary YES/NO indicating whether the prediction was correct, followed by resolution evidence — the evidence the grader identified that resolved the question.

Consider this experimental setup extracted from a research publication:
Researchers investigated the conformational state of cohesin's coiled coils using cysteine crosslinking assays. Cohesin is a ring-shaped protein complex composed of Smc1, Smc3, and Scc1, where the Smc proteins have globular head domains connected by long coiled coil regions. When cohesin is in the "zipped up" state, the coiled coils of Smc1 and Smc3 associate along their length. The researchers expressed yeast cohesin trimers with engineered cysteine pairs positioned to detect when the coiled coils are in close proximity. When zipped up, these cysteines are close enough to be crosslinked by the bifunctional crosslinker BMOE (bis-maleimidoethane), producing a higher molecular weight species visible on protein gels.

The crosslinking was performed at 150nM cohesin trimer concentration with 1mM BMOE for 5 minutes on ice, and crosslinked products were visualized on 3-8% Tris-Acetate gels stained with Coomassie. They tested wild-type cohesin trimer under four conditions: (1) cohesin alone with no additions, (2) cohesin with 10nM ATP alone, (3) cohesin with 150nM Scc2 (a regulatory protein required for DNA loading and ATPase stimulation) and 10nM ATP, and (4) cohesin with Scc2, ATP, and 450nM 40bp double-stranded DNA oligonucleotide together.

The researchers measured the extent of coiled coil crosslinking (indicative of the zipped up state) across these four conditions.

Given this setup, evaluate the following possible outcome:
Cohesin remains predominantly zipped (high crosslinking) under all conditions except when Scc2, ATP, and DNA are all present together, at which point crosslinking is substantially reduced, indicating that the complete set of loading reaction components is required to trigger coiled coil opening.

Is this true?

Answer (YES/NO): NO